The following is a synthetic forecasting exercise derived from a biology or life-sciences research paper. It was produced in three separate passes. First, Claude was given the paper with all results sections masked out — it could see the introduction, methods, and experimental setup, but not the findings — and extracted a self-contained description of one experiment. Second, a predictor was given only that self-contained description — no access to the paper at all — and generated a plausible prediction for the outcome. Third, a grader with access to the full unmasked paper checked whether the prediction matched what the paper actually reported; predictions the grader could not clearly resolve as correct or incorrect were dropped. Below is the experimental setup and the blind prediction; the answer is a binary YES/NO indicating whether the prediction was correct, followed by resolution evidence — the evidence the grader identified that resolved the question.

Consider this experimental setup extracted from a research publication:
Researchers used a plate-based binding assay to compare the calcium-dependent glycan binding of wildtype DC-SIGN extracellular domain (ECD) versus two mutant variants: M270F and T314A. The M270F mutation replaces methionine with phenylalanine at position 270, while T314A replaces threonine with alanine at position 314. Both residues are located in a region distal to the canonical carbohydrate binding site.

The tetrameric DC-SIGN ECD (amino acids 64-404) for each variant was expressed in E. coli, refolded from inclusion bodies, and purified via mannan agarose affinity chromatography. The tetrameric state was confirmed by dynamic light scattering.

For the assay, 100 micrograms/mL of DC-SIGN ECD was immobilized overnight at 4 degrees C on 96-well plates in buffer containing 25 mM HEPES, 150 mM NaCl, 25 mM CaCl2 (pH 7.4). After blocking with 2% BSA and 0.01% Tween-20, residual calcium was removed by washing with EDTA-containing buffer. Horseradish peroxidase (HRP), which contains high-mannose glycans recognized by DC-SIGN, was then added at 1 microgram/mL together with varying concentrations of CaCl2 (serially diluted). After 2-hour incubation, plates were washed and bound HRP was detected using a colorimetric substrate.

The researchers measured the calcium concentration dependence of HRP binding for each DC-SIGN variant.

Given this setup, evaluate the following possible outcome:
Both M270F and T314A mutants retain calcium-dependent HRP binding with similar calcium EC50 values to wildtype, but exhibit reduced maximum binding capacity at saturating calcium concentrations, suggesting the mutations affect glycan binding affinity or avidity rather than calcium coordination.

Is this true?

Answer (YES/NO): NO